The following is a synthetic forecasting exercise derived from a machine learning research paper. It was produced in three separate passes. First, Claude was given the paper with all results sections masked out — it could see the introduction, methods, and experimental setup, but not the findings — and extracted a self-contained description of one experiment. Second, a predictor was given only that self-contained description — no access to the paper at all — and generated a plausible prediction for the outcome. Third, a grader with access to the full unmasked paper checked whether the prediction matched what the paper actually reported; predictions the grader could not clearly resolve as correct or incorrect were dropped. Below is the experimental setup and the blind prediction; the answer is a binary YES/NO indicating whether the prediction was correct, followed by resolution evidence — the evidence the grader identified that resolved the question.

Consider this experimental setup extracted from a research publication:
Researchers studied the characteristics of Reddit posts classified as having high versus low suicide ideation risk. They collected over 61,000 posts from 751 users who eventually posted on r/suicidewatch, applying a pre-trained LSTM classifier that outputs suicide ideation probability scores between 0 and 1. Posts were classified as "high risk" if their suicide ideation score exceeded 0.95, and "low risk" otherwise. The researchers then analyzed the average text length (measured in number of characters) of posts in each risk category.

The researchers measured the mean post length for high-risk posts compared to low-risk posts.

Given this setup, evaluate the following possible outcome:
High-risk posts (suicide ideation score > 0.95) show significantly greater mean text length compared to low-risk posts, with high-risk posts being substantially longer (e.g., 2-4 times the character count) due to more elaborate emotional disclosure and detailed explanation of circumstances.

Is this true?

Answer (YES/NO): YES